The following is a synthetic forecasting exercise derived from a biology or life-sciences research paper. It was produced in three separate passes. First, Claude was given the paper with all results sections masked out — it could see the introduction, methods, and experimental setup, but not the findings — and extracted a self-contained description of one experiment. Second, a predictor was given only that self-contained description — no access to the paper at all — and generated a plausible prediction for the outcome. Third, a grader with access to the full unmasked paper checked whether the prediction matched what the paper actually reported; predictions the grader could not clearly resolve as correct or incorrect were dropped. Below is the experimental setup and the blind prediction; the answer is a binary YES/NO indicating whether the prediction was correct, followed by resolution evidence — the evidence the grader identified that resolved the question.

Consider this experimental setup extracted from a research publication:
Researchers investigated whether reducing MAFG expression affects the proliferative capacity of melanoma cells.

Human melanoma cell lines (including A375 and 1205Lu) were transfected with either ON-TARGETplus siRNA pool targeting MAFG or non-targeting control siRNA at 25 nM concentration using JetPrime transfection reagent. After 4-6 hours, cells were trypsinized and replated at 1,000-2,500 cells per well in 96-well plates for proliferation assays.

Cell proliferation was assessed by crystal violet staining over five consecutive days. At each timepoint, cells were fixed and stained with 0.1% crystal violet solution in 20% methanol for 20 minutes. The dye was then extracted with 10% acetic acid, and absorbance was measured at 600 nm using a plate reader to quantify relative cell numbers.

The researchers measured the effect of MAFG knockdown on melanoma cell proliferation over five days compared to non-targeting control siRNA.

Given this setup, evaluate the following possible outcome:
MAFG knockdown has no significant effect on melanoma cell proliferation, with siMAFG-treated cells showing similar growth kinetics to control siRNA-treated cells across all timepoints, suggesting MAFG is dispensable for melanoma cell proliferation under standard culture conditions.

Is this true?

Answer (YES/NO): NO